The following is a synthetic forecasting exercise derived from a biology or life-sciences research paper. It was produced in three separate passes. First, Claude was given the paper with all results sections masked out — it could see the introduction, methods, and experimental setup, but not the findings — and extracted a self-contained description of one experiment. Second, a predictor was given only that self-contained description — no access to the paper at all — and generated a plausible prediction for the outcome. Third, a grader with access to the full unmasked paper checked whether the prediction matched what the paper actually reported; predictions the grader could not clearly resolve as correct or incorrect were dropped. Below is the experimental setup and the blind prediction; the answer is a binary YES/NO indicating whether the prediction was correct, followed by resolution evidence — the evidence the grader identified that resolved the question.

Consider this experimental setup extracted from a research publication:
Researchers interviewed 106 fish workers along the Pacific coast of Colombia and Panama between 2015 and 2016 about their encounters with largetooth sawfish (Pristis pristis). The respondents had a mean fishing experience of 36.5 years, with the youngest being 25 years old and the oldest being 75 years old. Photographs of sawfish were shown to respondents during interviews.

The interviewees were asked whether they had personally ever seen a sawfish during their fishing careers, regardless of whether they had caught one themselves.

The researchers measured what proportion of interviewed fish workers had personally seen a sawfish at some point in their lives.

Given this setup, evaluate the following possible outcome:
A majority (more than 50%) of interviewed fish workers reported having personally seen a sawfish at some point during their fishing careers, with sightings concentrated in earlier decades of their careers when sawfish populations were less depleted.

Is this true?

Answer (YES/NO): YES